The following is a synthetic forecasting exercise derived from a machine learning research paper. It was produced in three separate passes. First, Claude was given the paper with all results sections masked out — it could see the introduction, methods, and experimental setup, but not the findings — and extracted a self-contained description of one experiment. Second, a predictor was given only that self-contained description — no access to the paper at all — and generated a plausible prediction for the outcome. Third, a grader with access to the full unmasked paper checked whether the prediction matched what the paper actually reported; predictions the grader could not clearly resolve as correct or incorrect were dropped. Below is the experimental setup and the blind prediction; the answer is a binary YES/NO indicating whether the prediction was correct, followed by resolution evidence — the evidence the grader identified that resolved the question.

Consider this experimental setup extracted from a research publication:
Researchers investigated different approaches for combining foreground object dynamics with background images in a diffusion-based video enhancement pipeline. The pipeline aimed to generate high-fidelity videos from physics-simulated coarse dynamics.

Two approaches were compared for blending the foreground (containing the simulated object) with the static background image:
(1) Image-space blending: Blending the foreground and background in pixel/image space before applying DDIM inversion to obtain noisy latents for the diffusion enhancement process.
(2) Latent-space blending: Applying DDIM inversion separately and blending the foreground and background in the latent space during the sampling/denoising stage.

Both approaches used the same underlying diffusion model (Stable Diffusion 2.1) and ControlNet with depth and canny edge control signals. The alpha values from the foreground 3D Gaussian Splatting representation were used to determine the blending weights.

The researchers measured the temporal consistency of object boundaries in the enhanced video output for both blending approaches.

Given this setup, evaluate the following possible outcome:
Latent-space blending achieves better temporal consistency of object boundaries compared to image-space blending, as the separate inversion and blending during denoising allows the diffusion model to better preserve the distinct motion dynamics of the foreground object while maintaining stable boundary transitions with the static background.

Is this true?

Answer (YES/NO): NO